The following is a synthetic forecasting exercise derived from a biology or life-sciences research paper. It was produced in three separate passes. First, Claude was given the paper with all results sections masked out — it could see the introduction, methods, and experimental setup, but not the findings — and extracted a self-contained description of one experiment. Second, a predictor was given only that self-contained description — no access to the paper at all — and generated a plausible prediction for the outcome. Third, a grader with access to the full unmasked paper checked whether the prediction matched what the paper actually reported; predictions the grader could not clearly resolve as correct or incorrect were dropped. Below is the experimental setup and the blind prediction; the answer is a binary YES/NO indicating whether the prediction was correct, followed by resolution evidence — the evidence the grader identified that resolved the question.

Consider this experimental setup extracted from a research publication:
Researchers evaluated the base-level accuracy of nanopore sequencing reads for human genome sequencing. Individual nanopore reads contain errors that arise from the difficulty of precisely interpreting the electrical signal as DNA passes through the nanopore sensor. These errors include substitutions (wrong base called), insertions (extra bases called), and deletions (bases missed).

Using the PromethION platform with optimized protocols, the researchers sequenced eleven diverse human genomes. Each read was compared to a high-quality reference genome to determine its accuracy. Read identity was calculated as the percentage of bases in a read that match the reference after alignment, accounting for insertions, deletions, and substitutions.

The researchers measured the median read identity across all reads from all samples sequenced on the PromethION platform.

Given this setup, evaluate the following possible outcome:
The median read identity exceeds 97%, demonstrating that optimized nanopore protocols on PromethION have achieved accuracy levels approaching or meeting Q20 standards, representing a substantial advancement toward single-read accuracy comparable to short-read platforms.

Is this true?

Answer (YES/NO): NO